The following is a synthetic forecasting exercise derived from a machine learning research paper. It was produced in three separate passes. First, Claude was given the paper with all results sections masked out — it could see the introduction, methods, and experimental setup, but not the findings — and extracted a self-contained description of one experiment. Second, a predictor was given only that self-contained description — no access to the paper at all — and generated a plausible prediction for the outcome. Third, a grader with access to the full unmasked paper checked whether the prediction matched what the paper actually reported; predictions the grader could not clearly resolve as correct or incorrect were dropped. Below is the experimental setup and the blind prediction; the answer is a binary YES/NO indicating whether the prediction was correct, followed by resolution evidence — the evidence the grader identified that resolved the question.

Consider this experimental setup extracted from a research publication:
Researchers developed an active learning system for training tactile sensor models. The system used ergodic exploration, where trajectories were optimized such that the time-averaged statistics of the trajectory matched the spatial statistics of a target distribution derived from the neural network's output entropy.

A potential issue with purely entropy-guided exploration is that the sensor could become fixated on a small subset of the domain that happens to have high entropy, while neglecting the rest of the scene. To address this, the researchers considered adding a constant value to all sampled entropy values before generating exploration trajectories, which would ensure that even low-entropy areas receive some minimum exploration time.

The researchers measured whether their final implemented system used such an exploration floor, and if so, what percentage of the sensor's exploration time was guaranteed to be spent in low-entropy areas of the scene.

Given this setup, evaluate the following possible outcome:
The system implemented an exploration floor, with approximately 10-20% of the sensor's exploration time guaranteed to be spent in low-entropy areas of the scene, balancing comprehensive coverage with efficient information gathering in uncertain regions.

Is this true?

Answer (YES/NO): NO